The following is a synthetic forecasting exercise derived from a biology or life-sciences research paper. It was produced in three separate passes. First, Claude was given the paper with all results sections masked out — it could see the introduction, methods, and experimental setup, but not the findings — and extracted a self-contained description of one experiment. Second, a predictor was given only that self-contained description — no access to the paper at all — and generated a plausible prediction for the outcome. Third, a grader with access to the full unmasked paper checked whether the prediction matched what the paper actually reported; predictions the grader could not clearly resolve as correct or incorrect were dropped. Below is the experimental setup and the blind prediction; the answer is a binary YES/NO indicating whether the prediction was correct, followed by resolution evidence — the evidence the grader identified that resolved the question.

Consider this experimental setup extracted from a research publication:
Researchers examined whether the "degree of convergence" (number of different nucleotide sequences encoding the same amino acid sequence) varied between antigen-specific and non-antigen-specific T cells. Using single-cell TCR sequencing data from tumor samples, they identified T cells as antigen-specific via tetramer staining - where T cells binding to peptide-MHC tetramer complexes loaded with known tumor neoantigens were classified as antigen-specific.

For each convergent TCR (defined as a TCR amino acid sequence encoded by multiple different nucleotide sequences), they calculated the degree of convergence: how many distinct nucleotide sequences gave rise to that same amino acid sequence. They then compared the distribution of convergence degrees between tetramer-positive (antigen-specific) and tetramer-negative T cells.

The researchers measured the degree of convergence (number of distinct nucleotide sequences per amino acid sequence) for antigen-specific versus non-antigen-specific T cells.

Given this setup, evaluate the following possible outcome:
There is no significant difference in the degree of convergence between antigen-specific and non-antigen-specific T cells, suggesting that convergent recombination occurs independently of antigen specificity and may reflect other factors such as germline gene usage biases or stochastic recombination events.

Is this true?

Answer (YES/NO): NO